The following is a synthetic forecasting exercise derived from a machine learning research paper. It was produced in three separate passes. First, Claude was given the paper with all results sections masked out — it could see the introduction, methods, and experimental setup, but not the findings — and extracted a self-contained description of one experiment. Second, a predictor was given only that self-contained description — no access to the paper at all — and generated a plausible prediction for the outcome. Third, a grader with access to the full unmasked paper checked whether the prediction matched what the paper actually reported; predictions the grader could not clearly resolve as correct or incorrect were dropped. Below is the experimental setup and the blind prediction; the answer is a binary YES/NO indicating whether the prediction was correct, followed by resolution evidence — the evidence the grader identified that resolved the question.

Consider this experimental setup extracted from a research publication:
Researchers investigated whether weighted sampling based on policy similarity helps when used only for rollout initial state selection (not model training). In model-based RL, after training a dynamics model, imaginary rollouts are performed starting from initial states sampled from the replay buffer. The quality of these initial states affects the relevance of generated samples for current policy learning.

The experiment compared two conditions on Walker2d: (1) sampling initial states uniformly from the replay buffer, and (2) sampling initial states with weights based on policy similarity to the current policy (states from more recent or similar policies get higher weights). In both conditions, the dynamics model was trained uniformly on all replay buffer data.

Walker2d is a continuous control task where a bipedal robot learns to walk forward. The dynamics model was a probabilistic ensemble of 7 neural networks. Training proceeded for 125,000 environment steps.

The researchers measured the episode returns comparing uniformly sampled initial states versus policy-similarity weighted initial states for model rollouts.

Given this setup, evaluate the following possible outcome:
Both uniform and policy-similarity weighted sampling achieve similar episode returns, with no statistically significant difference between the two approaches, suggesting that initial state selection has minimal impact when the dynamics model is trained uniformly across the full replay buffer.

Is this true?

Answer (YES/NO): NO